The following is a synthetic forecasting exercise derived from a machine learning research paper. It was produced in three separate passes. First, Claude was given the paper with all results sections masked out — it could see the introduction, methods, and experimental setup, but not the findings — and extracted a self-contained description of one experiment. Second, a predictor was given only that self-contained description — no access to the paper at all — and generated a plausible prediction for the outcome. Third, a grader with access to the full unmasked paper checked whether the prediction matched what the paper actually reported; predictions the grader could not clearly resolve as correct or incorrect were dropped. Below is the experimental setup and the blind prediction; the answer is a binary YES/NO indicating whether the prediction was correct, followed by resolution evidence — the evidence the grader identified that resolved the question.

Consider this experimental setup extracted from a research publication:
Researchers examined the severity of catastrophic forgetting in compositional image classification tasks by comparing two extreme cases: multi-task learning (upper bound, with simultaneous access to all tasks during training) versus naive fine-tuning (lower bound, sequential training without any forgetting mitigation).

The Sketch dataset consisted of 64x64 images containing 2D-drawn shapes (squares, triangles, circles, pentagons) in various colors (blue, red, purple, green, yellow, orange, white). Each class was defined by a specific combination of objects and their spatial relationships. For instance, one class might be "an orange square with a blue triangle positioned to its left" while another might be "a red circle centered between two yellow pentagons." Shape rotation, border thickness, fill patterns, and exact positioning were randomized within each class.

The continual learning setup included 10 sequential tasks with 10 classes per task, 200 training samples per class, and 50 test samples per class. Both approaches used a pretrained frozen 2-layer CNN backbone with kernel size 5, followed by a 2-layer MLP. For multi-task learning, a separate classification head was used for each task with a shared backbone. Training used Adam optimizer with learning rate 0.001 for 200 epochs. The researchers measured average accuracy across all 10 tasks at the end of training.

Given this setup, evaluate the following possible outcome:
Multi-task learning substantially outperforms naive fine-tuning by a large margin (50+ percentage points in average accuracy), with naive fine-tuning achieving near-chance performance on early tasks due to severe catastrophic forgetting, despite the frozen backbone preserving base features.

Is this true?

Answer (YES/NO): YES